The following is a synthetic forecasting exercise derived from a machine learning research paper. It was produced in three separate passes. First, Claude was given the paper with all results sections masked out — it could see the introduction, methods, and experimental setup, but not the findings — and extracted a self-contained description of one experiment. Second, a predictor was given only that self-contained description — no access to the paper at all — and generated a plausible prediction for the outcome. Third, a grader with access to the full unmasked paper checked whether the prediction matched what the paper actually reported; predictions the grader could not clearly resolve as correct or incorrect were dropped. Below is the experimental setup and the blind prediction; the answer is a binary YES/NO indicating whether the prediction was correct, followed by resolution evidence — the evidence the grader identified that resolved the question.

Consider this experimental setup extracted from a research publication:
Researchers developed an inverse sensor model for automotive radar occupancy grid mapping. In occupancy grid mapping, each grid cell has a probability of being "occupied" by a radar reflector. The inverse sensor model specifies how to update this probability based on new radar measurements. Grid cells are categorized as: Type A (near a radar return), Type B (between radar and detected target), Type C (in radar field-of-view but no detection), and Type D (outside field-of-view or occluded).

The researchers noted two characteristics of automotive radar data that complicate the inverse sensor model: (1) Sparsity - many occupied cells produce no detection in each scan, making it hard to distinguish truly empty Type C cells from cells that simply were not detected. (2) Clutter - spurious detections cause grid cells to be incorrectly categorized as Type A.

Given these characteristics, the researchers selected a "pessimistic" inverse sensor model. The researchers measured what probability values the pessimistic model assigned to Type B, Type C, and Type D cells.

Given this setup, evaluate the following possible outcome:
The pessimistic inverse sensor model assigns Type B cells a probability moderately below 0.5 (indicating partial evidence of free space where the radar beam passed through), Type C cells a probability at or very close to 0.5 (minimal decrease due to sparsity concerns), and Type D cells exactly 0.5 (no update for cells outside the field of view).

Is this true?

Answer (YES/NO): NO